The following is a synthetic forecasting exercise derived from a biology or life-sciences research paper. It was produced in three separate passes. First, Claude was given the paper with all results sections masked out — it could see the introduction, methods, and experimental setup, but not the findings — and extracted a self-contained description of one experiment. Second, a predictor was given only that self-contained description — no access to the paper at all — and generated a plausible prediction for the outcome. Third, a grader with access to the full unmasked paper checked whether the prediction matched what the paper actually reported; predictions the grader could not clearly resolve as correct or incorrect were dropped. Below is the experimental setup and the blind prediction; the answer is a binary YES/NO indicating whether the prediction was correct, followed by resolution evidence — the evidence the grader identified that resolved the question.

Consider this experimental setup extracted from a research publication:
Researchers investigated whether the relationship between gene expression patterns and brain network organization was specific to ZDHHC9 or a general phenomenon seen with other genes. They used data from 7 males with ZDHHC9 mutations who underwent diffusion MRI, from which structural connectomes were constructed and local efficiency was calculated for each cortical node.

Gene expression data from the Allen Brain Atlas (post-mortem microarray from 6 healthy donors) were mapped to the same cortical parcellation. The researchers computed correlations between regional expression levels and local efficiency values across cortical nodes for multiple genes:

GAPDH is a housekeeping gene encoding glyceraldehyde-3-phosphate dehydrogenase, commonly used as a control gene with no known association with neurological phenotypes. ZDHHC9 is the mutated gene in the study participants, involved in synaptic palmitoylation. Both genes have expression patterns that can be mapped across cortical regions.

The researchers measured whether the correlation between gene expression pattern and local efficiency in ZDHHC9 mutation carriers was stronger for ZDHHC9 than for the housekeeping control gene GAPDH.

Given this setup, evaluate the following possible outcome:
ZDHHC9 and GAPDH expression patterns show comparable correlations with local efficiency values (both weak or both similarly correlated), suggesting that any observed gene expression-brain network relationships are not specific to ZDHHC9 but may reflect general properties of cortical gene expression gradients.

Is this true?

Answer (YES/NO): NO